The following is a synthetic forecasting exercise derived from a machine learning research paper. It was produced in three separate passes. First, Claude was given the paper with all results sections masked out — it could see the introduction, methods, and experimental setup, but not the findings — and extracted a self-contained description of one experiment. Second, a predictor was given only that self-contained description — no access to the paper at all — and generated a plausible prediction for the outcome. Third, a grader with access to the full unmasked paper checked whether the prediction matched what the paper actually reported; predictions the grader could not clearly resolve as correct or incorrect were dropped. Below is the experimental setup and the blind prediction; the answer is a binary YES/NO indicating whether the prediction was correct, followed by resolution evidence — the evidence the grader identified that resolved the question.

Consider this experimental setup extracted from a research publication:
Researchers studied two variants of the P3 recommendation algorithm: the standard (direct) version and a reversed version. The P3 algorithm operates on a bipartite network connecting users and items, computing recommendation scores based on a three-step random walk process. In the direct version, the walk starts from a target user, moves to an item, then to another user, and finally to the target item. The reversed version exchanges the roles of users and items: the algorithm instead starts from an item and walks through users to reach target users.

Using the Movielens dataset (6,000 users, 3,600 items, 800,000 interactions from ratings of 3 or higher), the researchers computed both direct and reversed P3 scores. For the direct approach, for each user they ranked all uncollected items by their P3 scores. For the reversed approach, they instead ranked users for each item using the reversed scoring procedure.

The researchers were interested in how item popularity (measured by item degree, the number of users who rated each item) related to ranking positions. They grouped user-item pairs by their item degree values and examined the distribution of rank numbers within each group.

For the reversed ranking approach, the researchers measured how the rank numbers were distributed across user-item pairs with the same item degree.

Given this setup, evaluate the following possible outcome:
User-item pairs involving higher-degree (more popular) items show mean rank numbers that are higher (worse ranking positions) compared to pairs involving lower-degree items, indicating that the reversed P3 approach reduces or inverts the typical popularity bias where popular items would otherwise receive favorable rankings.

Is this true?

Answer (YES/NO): NO